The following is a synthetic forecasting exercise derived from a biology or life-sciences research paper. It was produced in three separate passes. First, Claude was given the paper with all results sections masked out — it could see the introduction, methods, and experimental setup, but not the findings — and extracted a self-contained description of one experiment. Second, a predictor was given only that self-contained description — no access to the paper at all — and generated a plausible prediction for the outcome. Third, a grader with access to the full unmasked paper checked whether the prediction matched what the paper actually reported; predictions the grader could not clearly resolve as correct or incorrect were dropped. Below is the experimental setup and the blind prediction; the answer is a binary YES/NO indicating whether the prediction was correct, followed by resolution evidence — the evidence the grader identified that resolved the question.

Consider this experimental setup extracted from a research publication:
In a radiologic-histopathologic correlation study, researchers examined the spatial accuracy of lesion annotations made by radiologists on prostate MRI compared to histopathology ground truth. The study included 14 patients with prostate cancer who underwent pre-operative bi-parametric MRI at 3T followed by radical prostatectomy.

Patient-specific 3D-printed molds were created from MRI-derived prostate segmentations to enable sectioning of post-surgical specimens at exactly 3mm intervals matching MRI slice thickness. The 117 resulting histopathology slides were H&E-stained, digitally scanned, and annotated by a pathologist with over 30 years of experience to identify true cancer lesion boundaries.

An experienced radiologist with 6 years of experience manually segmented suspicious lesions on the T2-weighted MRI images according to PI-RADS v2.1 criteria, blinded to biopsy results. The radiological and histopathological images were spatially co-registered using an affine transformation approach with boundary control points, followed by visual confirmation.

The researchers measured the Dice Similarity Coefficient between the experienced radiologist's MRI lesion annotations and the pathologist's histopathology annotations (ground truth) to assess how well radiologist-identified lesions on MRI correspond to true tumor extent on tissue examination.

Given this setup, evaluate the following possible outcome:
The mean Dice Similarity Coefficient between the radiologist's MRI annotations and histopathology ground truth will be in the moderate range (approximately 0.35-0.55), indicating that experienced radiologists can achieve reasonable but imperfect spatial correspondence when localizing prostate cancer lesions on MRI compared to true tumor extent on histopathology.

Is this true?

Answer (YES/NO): NO